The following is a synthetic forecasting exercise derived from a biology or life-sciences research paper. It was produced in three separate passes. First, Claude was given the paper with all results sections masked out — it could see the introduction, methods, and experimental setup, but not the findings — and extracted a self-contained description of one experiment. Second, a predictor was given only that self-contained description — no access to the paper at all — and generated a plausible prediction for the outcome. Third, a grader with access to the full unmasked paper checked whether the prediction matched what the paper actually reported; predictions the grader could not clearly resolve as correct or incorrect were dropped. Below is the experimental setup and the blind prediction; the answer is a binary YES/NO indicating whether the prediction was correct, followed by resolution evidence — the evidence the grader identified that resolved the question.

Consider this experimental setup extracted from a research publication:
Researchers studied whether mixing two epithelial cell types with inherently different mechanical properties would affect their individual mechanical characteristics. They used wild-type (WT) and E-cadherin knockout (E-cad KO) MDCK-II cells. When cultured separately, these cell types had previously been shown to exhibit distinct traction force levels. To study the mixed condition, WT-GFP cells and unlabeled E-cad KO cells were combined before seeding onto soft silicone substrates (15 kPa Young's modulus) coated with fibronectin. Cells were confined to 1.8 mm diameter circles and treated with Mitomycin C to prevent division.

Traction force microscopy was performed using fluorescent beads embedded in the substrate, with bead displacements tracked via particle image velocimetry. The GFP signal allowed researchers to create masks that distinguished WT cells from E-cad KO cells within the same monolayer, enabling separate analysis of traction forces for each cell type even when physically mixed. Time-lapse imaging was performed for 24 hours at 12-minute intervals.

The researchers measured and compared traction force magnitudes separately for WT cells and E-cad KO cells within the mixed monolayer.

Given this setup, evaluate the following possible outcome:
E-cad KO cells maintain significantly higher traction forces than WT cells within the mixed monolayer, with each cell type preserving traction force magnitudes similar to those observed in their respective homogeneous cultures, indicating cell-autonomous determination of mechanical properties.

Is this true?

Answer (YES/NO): NO